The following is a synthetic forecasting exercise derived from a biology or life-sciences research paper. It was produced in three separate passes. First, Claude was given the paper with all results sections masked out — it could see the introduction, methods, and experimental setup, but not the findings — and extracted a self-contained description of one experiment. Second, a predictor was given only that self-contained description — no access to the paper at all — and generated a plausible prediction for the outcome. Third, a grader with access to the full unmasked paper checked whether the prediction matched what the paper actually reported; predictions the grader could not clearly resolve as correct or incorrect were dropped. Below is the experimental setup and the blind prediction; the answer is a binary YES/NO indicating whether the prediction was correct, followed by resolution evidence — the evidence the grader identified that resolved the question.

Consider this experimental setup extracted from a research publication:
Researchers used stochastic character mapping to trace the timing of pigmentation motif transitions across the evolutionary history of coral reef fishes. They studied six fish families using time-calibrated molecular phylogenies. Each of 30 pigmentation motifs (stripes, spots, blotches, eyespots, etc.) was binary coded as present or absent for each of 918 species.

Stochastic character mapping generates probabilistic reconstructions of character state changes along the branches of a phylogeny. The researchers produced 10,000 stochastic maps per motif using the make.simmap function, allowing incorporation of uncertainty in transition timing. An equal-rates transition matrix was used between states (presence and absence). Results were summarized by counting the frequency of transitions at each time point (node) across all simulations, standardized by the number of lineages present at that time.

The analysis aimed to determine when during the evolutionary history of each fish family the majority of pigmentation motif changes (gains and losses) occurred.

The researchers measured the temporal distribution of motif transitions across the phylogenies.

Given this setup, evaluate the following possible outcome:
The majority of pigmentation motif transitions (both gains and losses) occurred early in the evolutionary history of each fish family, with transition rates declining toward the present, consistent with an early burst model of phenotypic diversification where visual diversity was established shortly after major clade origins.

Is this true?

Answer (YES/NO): NO